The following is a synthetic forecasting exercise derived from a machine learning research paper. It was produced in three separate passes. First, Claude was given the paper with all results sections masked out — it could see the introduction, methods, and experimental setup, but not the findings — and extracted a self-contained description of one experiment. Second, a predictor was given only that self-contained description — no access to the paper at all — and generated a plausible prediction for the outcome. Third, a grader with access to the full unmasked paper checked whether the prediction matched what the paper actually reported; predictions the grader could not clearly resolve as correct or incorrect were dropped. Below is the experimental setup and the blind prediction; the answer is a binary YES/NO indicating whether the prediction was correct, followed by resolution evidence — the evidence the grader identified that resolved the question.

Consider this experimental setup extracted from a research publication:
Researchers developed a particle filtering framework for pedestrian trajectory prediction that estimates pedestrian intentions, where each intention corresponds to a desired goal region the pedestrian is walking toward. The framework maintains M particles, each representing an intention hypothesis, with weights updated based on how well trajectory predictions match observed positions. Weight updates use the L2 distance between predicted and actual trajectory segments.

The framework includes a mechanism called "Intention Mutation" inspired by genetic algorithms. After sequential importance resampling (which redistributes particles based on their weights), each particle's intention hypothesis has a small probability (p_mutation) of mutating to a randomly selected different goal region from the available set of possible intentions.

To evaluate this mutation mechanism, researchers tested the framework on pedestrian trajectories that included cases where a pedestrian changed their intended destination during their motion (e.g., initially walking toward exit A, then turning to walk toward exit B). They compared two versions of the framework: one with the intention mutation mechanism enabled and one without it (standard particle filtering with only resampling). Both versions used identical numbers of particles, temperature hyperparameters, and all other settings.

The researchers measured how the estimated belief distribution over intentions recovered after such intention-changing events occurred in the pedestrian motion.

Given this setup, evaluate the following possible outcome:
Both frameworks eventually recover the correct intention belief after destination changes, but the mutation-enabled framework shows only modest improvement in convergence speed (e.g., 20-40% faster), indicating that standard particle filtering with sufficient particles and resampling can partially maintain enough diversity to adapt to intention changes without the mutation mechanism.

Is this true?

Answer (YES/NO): NO